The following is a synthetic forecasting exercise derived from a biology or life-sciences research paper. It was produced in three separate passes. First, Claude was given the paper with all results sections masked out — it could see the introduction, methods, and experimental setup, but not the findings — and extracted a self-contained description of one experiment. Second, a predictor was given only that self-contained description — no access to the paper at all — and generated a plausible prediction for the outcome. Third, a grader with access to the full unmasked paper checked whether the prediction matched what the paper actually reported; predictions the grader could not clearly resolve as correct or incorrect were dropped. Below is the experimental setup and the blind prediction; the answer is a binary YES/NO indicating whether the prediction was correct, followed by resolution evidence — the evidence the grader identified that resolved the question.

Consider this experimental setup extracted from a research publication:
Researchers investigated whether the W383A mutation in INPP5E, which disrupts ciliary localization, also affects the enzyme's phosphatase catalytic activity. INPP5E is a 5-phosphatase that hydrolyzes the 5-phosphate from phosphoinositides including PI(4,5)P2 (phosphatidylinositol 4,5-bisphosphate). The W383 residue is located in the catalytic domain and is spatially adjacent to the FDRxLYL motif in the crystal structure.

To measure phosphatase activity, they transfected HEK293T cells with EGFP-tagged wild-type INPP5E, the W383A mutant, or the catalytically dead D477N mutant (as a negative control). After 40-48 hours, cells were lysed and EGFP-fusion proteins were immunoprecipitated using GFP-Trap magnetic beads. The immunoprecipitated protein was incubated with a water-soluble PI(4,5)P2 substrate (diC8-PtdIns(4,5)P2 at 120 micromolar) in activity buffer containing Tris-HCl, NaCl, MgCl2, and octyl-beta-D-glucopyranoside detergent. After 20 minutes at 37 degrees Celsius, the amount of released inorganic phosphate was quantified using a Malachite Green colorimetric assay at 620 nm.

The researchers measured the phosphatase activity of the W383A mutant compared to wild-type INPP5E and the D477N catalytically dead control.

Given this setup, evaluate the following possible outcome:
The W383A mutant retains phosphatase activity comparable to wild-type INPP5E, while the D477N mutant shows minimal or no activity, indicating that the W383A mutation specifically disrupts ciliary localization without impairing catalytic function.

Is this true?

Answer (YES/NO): NO